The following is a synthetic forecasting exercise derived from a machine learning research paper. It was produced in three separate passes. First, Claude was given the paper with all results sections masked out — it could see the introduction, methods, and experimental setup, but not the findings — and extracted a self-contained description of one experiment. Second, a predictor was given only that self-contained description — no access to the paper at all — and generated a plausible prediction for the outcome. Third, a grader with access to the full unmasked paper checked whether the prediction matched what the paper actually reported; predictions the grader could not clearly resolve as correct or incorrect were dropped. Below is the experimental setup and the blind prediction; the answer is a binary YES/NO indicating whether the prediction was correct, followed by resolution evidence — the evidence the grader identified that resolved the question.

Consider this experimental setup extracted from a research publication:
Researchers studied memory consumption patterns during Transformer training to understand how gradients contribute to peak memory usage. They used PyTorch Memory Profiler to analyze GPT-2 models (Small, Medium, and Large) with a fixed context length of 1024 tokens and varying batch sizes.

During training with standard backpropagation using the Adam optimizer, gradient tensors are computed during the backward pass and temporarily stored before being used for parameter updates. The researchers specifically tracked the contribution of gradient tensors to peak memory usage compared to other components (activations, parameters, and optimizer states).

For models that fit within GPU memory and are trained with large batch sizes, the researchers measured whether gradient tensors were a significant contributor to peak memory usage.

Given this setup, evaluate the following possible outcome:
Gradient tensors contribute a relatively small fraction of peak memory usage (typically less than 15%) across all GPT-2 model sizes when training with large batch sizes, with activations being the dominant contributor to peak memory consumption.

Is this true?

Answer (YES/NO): YES